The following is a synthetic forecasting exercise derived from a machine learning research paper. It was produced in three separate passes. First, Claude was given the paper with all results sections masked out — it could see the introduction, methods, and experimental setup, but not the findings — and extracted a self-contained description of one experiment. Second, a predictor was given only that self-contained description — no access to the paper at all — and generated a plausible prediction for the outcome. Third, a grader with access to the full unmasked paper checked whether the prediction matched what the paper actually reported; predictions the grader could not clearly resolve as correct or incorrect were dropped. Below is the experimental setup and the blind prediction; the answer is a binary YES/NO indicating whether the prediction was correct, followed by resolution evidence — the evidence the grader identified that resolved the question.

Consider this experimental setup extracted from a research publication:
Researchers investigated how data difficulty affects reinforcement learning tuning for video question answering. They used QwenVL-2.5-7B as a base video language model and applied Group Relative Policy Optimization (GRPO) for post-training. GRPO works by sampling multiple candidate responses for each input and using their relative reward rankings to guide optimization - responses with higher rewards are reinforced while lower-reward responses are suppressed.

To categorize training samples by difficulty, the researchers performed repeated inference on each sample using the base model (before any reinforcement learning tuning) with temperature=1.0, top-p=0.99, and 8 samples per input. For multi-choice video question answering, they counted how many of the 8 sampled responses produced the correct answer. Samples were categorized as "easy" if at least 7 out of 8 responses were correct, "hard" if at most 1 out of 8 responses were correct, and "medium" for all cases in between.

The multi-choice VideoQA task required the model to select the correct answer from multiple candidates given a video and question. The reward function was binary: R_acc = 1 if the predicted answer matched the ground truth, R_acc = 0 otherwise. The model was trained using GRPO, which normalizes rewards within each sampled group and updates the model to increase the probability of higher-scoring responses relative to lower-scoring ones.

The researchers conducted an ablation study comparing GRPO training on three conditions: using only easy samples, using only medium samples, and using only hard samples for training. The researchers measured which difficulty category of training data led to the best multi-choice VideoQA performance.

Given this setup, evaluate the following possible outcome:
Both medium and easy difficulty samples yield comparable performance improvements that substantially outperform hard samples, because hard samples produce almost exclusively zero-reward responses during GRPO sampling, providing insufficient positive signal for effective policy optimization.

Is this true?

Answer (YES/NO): NO